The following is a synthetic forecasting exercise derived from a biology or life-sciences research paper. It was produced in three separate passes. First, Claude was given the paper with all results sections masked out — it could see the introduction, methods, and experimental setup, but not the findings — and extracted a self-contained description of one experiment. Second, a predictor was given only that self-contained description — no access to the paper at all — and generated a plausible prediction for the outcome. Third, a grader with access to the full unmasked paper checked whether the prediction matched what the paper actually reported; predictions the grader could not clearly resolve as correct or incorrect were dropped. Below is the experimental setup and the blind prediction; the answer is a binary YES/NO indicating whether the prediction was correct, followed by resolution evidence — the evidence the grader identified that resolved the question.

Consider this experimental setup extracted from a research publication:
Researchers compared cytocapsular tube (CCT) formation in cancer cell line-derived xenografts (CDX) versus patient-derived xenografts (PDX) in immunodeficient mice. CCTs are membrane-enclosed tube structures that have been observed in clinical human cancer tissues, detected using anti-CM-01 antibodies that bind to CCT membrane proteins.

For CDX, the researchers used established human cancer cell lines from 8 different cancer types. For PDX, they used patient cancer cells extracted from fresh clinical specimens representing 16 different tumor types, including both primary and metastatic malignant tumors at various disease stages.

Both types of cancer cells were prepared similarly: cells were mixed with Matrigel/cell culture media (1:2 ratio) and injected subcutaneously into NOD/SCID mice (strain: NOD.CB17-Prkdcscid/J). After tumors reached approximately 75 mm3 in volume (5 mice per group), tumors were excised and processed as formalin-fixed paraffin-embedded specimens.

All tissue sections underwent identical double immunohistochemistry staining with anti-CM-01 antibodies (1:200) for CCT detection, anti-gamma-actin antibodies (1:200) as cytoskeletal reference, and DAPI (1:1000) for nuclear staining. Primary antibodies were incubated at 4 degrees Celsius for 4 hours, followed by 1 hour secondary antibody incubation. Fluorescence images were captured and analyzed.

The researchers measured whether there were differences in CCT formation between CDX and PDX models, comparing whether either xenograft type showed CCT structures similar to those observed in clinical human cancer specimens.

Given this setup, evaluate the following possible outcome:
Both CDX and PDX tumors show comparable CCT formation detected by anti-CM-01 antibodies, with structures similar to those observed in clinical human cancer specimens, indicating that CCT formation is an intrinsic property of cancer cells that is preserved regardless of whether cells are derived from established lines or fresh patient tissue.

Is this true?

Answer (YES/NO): NO